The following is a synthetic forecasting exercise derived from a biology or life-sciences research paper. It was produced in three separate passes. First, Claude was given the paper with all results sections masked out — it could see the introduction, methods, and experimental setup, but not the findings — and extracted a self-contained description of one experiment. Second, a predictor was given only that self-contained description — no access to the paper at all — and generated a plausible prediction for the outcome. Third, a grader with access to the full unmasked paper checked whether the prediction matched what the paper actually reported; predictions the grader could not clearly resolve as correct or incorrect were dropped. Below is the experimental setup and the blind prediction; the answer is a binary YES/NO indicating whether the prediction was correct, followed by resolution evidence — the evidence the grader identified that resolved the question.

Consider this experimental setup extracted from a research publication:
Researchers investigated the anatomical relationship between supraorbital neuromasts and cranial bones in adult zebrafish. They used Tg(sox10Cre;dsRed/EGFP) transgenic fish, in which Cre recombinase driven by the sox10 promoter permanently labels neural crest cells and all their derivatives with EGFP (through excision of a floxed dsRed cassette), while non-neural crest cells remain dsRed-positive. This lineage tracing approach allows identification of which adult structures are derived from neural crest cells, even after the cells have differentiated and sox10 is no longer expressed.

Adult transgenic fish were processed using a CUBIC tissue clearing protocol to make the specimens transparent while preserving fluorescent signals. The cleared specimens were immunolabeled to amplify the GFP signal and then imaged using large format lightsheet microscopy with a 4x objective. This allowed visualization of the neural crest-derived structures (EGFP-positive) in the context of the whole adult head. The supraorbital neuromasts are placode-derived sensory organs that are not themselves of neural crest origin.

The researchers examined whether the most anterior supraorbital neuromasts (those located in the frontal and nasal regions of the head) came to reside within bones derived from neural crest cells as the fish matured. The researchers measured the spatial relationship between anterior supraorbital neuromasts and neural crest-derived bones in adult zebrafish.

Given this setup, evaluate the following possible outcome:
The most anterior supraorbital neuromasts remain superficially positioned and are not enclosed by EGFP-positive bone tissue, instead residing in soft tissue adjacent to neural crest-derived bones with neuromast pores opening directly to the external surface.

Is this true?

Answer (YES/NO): NO